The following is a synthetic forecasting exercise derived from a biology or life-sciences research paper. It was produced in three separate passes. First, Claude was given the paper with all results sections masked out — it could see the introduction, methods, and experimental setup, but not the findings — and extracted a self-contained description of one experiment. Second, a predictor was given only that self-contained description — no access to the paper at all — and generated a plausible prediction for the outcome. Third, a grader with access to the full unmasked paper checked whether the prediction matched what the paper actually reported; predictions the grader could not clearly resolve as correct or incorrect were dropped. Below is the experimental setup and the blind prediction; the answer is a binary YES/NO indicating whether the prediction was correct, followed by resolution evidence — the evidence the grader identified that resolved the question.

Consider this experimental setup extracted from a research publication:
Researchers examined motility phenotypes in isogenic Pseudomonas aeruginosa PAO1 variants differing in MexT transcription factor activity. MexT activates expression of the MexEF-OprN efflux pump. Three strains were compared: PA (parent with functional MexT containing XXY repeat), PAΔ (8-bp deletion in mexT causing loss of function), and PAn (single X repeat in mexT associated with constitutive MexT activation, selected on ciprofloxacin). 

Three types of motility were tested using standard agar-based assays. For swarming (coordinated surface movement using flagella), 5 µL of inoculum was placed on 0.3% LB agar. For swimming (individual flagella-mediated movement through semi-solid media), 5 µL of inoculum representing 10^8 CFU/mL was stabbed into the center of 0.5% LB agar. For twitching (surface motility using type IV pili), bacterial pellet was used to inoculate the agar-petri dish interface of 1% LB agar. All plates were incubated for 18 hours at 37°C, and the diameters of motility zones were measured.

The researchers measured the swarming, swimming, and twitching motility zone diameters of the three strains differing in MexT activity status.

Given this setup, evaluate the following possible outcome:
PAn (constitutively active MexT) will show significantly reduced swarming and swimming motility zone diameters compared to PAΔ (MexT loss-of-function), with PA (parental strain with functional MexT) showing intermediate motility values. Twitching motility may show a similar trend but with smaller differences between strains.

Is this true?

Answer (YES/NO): NO